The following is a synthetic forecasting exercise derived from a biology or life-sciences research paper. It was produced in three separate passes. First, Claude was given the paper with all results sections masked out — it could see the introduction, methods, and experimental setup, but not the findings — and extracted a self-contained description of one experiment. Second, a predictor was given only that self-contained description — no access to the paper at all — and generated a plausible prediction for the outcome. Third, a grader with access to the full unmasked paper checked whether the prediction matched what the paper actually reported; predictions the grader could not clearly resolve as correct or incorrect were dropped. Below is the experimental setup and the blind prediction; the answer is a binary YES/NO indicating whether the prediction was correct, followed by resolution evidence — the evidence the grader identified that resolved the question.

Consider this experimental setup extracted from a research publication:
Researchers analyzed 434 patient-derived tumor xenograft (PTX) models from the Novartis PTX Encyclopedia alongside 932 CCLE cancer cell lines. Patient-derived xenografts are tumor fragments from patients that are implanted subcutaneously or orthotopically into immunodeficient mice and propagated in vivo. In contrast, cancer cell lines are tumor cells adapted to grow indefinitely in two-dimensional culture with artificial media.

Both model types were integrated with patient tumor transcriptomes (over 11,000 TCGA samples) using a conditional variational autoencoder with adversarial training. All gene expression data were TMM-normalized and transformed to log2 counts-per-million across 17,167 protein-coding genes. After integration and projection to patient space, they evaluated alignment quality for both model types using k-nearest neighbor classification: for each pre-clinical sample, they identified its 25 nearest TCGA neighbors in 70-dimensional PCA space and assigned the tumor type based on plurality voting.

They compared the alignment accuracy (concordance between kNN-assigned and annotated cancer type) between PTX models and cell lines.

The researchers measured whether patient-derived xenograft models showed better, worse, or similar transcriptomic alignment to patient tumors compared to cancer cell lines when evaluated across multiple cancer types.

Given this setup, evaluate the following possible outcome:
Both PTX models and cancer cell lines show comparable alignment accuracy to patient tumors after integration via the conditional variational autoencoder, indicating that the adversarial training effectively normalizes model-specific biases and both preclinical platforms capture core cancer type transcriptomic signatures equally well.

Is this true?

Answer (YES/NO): NO